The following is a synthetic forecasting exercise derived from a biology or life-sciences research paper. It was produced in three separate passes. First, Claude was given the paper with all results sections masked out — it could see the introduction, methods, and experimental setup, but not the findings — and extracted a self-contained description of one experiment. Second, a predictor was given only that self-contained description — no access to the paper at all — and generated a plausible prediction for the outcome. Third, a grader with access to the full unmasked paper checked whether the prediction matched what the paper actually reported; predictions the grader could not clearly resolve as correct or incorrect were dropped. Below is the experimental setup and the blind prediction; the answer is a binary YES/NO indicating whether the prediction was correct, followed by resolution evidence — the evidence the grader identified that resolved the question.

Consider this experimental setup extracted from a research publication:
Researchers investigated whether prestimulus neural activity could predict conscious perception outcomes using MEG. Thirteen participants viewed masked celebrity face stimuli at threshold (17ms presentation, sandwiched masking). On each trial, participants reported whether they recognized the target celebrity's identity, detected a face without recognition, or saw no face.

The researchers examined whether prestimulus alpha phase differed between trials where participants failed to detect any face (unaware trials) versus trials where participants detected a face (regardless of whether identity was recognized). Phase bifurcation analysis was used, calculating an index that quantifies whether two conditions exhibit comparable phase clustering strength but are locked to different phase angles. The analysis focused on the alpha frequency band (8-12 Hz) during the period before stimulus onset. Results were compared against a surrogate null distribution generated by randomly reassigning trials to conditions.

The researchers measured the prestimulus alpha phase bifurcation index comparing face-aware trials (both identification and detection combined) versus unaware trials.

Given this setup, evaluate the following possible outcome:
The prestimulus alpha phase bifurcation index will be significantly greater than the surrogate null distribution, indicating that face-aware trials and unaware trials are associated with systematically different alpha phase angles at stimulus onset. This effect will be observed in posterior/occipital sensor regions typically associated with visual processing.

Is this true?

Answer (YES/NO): NO